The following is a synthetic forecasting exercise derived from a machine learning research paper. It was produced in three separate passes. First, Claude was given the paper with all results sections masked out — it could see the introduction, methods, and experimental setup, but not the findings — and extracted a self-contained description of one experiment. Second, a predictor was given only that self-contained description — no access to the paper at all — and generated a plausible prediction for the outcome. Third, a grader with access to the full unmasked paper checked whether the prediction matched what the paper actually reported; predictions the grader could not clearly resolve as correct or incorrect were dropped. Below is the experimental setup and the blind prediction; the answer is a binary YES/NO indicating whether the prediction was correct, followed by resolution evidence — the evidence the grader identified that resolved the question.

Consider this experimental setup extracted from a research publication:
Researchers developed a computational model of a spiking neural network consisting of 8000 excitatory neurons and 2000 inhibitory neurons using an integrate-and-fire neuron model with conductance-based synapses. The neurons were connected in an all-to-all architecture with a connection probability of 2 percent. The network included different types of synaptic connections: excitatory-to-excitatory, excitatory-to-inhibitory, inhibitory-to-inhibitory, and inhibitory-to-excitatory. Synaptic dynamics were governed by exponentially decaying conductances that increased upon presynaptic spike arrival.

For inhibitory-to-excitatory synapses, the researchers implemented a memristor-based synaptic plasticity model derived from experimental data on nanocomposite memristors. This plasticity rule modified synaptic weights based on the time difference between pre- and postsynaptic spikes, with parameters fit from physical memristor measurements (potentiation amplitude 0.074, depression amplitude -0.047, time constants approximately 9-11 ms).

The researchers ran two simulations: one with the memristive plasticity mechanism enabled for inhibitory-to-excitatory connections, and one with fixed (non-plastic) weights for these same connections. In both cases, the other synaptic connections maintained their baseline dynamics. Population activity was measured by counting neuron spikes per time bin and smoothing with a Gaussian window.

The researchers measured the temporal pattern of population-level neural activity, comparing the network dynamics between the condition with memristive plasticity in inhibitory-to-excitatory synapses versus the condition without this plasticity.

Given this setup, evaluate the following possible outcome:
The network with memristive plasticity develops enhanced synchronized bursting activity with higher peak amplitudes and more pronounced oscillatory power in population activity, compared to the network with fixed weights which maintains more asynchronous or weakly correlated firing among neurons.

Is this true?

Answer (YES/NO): NO